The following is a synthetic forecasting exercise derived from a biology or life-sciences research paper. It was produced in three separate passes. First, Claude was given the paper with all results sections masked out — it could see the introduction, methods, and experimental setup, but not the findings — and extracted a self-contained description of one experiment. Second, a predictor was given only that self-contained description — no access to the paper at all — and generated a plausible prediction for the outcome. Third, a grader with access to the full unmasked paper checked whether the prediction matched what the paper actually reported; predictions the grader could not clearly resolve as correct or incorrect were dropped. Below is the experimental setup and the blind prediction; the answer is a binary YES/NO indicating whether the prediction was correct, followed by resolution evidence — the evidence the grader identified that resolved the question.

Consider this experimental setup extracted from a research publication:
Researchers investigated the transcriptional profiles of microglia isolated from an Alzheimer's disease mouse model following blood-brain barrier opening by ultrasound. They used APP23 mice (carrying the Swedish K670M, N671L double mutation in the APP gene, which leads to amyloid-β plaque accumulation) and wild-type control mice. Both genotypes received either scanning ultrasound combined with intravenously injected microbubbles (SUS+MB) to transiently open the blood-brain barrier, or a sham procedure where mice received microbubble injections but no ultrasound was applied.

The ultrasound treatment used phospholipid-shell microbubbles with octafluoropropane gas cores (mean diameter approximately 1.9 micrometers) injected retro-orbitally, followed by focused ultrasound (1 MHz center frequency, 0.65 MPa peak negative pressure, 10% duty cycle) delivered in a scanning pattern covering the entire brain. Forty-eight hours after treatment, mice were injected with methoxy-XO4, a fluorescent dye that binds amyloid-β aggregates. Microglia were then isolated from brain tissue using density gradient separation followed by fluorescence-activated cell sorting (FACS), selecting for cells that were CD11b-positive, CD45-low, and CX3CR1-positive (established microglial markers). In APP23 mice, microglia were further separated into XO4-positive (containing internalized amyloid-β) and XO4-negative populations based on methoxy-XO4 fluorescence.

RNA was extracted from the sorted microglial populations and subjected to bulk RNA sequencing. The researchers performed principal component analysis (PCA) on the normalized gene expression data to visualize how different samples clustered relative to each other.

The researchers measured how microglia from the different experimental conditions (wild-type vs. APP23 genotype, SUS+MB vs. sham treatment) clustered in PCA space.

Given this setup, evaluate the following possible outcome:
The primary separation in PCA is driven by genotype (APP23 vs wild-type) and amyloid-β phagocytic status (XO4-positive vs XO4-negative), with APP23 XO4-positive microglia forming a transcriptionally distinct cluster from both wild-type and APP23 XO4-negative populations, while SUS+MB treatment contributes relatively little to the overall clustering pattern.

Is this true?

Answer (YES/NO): NO